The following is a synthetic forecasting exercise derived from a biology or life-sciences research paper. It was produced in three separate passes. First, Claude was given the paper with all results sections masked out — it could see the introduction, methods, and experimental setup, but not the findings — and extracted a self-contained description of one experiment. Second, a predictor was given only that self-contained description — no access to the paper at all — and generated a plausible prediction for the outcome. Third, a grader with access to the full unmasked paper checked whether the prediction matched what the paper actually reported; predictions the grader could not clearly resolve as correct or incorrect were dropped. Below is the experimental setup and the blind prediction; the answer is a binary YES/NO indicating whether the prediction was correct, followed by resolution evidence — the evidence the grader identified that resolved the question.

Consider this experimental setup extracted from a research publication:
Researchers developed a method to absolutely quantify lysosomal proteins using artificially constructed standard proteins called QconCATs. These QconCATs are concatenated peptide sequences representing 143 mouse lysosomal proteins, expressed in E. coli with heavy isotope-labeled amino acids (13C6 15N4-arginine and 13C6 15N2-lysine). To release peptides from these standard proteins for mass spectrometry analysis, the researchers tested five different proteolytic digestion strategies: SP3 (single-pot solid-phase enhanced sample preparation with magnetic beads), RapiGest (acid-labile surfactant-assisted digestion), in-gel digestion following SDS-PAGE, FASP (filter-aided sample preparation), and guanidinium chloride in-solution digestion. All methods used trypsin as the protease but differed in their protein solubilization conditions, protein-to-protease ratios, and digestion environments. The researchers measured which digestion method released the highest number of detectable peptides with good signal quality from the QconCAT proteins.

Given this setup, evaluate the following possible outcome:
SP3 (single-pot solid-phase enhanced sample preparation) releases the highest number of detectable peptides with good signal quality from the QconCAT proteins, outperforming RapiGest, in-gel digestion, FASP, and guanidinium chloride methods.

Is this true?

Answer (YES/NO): NO